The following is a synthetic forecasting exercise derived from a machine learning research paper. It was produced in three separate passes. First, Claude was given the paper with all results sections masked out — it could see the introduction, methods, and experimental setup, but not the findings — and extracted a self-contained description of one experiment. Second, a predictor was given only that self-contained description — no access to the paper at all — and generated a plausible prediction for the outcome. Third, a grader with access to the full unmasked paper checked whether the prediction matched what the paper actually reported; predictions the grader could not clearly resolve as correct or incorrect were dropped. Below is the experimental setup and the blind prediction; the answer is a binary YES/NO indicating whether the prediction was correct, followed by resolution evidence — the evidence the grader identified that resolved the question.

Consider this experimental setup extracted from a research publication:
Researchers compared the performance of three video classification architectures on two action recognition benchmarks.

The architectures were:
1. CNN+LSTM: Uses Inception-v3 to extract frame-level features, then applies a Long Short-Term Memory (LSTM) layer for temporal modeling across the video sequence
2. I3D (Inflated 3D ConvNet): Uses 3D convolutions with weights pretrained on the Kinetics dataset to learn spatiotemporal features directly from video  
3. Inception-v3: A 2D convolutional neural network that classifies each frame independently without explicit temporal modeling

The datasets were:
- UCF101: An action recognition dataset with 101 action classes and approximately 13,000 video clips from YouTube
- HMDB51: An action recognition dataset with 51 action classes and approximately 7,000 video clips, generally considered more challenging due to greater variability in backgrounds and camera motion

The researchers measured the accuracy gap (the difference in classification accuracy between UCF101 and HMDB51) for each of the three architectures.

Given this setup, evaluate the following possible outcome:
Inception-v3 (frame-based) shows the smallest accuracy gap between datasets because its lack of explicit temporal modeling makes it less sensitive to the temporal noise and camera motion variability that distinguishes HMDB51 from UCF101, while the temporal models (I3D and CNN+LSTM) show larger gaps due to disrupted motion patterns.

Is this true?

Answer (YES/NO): NO